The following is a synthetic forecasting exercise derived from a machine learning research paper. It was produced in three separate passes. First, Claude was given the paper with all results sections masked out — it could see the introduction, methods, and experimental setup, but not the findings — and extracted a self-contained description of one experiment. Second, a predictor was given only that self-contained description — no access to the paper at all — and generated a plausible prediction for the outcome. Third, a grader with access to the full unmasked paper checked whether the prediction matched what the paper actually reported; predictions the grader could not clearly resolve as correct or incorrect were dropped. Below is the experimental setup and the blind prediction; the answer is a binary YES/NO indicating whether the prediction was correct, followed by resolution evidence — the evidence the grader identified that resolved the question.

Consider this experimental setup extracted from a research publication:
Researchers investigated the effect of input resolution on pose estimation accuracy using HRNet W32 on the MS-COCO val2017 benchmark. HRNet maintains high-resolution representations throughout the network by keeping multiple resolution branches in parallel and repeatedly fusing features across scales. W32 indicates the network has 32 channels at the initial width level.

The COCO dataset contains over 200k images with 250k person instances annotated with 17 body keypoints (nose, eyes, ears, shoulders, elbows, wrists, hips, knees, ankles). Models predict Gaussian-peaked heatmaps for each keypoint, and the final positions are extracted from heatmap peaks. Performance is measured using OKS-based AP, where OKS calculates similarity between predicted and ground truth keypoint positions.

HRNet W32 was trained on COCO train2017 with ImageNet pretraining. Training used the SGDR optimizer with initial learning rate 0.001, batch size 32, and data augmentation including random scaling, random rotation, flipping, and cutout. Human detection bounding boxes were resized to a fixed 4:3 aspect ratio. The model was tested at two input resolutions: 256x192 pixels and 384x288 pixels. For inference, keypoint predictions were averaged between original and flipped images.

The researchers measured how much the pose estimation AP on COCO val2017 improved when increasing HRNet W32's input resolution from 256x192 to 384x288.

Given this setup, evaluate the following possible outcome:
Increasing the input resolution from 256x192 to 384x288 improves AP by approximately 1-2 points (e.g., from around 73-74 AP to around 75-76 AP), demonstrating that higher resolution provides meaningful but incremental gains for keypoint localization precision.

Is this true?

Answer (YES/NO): YES